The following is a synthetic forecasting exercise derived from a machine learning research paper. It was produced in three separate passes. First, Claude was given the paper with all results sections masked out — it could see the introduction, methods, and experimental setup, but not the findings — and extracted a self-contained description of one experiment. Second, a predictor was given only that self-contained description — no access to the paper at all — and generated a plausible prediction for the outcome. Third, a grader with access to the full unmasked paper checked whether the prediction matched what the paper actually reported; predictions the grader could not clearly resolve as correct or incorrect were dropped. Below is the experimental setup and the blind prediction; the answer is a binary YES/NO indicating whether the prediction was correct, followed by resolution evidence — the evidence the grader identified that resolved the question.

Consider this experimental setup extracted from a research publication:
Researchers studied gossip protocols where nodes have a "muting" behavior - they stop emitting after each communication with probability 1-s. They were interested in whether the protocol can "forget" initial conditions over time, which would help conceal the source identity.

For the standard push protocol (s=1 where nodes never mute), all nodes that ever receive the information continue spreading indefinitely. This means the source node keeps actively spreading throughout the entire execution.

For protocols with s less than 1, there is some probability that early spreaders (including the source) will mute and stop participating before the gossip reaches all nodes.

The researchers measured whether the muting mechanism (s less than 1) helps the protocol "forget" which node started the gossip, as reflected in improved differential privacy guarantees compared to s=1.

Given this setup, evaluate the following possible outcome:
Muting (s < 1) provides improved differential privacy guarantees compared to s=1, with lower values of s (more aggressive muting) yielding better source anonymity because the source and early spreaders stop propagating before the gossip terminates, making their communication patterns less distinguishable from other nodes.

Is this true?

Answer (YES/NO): YES